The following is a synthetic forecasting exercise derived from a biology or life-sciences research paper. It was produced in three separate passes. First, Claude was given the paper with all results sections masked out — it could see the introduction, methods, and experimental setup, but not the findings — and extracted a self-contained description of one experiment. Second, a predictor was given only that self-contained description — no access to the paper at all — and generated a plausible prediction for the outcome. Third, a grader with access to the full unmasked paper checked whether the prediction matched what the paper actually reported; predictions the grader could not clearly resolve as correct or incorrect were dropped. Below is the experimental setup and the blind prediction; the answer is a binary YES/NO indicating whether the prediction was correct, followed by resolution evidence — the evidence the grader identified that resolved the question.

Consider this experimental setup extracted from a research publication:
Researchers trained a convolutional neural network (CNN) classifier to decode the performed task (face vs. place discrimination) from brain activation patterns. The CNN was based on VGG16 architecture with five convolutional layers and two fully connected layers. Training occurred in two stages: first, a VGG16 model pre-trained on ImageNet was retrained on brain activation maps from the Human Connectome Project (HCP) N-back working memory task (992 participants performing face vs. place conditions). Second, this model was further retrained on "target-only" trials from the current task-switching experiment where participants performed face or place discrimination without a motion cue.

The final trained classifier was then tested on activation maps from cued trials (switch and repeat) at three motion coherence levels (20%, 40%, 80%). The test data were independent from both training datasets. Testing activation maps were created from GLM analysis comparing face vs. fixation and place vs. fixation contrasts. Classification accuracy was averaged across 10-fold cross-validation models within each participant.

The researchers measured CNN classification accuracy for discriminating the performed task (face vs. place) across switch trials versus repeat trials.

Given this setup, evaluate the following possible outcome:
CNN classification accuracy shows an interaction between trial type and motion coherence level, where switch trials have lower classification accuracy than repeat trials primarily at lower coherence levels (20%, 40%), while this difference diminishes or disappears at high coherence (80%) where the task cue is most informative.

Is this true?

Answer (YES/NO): NO